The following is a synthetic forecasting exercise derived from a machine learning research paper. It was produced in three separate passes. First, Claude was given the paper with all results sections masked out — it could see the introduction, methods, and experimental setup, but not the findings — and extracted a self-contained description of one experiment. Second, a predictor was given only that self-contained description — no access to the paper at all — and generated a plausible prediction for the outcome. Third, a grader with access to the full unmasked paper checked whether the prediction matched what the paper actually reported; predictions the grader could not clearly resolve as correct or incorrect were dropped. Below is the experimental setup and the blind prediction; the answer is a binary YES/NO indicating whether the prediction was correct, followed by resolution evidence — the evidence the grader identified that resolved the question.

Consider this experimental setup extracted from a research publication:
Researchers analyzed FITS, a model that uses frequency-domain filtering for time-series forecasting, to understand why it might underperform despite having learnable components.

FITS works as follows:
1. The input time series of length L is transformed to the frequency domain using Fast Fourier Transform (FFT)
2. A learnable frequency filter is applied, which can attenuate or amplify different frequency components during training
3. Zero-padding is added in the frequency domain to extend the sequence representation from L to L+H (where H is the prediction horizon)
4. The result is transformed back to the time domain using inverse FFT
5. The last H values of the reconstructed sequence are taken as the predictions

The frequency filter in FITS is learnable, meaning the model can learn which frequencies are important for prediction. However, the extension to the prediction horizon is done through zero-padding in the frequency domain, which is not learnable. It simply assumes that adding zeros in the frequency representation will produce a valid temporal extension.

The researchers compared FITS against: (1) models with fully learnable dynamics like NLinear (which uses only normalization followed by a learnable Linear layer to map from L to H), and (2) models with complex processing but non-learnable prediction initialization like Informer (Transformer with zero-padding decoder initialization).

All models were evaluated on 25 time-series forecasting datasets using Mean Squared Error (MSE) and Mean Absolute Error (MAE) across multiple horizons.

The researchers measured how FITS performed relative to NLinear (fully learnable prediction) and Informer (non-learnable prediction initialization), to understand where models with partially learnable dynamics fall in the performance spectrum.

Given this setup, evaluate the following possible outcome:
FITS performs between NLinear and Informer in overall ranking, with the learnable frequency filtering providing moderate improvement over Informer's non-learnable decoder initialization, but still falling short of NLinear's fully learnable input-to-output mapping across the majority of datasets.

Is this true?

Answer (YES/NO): YES